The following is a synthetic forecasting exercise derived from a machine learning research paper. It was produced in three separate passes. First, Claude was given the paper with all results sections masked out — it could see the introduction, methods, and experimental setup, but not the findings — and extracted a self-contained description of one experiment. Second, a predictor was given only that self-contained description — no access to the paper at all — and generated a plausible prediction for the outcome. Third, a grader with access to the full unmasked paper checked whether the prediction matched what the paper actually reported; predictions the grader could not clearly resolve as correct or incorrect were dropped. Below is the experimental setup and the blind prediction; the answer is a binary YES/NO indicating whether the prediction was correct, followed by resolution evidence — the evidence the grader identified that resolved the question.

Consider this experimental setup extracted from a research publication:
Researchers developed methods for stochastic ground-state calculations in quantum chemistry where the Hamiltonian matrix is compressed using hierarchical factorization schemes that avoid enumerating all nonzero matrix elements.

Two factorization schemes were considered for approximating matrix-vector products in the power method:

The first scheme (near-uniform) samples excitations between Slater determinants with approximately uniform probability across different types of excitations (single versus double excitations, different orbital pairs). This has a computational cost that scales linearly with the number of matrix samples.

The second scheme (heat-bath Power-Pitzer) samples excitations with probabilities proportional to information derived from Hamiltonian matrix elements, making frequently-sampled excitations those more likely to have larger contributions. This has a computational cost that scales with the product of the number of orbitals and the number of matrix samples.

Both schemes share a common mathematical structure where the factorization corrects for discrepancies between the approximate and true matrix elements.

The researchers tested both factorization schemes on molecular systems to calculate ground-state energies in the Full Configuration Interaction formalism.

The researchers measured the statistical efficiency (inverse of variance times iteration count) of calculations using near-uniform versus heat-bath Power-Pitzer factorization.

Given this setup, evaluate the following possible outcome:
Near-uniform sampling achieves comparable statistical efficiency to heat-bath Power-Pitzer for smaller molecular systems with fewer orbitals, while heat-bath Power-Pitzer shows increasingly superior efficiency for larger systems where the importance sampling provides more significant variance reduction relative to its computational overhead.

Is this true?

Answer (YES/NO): NO